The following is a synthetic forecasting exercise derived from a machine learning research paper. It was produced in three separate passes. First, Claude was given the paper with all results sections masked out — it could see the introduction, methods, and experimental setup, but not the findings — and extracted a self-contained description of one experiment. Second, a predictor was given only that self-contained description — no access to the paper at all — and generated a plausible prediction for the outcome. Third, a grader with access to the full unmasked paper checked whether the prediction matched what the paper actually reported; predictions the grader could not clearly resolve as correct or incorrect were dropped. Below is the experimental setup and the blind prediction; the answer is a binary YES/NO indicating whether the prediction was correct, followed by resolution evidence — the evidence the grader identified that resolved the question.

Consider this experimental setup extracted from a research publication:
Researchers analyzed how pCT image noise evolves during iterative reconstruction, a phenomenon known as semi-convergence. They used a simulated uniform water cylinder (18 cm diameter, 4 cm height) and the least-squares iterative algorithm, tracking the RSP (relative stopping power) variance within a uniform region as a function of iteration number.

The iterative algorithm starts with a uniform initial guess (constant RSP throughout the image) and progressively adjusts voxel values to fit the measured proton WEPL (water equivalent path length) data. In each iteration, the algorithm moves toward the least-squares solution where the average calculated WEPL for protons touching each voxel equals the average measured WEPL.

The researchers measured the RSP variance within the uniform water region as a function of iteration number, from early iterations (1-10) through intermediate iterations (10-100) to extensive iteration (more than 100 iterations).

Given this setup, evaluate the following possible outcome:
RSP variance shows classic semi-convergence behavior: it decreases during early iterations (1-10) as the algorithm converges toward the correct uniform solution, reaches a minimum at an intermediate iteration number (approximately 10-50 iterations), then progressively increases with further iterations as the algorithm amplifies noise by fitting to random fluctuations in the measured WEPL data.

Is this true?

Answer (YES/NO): NO